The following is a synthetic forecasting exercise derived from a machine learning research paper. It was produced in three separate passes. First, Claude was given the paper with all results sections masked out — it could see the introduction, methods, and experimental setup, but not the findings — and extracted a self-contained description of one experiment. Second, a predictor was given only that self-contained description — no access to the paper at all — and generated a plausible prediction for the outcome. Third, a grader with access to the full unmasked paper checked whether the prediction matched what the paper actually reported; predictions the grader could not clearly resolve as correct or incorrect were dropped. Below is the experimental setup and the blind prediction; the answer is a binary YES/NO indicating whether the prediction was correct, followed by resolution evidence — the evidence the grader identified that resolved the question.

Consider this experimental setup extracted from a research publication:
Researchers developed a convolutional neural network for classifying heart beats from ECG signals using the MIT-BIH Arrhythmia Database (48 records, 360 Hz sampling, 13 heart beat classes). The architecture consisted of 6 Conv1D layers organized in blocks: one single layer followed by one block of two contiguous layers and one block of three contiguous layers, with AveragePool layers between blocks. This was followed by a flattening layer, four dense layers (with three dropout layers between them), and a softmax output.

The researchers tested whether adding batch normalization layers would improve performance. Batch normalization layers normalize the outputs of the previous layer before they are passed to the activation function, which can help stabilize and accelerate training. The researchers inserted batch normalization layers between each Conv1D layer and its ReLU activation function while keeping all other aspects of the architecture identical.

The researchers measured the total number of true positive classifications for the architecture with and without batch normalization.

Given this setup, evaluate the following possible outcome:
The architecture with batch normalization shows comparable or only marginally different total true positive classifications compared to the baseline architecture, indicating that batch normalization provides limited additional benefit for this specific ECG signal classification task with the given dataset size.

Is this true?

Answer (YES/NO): YES